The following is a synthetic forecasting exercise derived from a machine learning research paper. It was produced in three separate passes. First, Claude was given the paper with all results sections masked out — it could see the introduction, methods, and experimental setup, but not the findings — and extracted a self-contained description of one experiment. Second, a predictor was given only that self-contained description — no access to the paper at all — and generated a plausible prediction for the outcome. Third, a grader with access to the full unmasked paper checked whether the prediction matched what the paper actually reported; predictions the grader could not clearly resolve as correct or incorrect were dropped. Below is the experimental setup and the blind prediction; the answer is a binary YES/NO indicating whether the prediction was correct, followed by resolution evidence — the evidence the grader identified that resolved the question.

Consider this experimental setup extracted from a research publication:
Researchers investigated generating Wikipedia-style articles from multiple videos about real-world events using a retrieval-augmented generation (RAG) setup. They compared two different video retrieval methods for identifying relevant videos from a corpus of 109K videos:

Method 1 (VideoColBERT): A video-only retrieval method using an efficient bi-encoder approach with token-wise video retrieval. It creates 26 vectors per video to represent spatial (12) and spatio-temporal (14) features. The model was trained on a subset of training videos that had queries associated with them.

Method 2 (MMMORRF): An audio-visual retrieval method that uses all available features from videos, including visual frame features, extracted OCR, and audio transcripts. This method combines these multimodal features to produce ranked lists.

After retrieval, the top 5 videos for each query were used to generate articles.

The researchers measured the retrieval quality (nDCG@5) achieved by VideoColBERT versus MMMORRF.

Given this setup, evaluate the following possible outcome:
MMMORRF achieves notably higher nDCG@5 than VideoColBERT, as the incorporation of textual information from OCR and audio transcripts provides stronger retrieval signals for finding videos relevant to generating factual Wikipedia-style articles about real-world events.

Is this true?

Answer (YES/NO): YES